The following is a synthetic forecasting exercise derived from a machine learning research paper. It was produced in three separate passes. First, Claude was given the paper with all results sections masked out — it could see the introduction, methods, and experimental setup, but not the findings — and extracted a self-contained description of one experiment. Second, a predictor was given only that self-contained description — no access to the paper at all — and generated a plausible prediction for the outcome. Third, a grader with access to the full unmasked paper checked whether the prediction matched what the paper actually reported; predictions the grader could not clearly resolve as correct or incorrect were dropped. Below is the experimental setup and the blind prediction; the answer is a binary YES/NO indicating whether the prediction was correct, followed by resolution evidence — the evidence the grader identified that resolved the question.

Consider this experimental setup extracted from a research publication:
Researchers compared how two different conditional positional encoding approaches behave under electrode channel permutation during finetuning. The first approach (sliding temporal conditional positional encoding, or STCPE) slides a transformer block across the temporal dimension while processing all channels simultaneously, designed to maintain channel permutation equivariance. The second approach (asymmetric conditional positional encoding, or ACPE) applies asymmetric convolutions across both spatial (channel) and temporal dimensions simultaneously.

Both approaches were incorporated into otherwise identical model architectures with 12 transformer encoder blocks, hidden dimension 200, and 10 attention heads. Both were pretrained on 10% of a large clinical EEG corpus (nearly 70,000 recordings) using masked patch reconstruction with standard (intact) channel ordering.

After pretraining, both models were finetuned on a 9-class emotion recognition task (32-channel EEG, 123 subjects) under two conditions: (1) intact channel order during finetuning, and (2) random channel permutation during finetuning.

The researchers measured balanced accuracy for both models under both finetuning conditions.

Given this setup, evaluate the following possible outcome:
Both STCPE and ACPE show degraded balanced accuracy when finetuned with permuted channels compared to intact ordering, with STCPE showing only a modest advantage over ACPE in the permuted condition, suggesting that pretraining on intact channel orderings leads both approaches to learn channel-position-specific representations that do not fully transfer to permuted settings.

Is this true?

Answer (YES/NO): NO